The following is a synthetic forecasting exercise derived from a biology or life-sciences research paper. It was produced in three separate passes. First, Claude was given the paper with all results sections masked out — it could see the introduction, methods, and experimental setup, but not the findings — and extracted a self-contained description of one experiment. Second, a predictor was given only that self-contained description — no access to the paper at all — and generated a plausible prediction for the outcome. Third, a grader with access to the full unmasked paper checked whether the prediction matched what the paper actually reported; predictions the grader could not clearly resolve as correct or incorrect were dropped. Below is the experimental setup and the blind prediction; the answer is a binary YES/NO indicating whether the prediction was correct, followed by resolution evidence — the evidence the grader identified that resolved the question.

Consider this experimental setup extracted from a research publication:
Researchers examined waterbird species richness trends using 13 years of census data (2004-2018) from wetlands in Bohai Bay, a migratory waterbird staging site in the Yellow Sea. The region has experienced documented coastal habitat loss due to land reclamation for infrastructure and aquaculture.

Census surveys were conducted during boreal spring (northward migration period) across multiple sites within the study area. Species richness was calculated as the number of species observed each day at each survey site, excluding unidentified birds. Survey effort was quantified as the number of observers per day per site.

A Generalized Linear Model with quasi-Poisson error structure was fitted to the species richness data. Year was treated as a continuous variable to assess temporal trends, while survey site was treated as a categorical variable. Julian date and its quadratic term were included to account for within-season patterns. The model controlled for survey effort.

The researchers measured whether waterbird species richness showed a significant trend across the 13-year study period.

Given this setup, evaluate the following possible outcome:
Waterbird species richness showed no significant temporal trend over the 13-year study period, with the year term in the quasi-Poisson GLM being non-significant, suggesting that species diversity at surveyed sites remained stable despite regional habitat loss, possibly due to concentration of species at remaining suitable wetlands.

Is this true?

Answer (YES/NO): NO